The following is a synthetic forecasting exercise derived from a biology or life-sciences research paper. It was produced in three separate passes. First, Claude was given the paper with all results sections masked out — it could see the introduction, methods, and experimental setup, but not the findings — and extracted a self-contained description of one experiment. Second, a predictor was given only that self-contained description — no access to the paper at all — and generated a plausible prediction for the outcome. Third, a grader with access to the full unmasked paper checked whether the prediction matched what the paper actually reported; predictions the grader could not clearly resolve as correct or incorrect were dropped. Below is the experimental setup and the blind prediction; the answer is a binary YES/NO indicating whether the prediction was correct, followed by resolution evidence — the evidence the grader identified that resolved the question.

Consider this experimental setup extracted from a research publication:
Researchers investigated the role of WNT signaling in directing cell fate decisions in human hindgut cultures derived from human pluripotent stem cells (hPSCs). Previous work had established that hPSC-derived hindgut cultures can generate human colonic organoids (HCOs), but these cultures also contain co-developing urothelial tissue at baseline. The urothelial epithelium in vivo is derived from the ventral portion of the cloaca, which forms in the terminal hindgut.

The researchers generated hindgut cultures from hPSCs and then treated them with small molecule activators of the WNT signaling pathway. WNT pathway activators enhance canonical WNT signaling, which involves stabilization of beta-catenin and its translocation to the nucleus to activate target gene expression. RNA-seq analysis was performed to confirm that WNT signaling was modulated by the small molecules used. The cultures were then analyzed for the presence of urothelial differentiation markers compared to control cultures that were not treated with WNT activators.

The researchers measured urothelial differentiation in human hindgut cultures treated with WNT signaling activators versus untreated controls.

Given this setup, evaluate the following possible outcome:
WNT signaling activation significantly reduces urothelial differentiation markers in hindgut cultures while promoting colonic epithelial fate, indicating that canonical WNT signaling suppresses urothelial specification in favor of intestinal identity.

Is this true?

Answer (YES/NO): NO